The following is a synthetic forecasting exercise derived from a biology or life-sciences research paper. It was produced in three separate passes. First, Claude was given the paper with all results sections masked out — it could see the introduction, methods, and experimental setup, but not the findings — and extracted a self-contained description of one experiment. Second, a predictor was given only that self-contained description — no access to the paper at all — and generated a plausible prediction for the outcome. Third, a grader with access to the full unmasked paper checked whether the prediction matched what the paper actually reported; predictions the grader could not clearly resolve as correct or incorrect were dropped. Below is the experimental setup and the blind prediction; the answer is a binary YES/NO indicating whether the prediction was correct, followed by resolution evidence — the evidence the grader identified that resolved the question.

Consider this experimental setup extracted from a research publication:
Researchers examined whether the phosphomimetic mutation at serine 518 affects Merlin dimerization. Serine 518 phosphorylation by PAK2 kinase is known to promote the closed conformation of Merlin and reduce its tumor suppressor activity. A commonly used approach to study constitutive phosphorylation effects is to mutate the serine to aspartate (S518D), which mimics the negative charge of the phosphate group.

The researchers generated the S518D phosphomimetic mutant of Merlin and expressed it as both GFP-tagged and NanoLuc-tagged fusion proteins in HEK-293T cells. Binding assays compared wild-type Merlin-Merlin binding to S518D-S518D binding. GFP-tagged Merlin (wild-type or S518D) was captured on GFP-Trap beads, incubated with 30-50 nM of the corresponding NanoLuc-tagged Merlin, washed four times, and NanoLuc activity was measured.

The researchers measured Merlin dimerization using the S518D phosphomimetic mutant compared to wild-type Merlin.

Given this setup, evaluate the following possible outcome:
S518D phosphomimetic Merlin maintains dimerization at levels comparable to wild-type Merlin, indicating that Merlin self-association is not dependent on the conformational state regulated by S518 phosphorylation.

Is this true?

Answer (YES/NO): NO